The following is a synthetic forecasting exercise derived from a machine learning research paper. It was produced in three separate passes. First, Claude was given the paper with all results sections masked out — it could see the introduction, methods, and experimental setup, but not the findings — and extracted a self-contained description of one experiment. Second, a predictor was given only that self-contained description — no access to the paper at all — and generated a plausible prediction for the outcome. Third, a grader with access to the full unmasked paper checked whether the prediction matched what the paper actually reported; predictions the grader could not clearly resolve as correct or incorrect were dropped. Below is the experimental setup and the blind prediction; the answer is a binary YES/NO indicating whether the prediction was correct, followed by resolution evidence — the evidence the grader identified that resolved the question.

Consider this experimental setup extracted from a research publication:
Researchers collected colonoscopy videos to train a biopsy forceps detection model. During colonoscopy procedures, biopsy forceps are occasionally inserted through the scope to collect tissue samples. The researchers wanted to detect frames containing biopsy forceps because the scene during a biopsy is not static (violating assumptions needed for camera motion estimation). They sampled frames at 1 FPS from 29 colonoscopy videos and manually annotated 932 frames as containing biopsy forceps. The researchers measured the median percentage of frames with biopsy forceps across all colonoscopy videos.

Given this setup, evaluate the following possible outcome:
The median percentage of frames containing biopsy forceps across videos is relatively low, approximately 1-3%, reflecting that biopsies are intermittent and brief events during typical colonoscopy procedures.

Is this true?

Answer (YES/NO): YES